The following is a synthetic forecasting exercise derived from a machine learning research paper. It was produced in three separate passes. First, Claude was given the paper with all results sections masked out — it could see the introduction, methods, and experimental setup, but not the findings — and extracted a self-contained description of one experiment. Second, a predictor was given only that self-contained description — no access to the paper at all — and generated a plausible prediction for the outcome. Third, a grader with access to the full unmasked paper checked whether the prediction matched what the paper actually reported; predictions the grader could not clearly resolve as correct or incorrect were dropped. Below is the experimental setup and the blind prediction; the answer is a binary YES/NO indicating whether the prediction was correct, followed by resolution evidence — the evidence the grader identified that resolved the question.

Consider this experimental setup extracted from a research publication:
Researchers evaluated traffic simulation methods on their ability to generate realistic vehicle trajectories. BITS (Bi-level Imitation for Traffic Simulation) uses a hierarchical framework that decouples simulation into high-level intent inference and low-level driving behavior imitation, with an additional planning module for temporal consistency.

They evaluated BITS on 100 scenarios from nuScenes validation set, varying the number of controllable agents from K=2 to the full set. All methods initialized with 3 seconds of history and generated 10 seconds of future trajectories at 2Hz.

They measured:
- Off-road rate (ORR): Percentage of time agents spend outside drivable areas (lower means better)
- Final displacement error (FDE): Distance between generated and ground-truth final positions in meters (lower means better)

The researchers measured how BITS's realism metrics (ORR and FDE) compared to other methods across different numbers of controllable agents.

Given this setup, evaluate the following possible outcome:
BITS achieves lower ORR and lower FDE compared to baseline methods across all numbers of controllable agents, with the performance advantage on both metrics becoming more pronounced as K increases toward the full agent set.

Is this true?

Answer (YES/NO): YES